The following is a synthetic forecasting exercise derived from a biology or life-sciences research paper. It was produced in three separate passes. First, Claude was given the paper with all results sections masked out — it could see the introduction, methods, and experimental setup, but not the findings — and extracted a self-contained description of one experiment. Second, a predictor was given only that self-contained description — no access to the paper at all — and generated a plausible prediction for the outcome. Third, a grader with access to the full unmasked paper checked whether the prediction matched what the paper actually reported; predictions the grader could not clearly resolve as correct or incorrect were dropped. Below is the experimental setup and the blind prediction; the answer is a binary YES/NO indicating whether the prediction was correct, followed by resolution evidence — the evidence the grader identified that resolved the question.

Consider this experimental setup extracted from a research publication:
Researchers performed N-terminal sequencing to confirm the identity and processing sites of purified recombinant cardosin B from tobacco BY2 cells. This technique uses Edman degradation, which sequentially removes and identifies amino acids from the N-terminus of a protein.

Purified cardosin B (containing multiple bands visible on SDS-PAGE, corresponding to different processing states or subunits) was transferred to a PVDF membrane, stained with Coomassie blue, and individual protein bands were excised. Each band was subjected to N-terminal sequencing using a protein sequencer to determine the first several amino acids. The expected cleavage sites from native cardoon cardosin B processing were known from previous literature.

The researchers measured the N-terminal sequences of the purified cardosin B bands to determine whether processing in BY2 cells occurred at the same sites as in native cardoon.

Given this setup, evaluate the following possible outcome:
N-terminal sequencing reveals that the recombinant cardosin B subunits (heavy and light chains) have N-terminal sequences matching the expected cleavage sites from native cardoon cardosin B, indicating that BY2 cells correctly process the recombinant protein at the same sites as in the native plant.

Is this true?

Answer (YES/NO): NO